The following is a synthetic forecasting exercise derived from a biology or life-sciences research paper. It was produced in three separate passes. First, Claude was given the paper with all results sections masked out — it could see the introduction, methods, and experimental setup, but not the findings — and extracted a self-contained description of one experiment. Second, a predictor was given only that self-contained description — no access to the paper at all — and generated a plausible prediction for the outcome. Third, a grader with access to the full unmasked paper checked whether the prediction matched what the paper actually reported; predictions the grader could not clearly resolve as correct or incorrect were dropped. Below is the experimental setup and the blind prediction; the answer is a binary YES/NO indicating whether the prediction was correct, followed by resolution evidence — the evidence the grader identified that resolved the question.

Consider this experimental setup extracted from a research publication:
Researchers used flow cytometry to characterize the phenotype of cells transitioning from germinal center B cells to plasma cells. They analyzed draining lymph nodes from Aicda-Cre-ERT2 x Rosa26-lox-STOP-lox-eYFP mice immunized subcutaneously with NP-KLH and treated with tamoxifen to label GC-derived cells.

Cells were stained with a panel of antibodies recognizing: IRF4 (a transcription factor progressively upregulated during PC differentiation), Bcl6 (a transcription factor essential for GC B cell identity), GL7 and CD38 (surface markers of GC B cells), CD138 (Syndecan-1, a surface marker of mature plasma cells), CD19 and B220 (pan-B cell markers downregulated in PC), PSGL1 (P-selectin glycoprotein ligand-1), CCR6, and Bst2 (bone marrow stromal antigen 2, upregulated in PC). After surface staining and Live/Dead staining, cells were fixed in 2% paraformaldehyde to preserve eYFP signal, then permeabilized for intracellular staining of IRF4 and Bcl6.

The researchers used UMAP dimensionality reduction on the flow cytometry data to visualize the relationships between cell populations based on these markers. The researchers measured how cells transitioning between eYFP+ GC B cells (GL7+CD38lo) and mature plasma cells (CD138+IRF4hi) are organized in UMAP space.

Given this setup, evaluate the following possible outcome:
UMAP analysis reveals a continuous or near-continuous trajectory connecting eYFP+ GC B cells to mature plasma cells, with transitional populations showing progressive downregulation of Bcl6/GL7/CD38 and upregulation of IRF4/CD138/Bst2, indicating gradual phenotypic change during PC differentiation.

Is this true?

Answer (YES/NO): NO